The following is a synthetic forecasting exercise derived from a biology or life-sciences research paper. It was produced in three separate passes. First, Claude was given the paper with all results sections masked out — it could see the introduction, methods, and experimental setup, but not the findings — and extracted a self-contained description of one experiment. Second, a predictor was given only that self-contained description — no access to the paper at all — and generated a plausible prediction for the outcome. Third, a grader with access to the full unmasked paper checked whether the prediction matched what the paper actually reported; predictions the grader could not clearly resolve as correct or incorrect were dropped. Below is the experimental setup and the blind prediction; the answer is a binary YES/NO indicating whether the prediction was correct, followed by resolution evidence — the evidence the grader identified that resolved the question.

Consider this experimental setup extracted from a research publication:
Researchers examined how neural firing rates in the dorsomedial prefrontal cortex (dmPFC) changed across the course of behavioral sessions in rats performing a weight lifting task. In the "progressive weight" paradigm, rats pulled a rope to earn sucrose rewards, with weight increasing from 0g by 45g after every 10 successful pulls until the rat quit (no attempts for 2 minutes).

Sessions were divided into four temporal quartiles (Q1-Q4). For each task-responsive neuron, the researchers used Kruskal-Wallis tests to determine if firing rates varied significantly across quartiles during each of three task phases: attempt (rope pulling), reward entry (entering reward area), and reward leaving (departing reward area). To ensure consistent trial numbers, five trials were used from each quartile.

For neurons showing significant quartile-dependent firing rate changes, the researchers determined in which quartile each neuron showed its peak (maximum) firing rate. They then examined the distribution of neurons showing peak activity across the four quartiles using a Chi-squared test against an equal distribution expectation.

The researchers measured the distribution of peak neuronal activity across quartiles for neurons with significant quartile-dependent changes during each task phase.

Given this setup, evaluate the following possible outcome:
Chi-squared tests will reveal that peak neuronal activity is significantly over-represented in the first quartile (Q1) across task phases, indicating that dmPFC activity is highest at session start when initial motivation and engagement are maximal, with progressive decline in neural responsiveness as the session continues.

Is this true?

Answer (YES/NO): YES